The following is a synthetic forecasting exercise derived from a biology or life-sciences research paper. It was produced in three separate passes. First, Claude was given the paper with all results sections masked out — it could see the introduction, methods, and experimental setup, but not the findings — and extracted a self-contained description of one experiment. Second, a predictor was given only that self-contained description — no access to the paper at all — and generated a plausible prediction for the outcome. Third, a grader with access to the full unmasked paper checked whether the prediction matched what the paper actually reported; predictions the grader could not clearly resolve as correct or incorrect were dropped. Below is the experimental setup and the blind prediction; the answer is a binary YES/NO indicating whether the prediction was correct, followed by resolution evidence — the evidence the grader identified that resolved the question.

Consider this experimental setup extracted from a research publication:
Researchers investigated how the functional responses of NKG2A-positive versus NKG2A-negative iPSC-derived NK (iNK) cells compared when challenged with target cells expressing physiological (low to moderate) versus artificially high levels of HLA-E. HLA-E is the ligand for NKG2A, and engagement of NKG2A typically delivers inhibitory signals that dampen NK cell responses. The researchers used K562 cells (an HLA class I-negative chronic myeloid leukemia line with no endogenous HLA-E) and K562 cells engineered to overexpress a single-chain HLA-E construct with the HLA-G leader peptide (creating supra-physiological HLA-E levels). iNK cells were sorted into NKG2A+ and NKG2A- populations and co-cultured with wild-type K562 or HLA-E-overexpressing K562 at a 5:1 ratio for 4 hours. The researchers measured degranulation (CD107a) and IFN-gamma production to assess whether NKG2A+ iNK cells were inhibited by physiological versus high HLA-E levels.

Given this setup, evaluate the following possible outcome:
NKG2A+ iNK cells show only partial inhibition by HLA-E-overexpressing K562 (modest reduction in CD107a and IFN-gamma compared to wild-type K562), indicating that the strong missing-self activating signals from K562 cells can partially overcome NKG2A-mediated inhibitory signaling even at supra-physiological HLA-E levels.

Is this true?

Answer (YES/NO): NO